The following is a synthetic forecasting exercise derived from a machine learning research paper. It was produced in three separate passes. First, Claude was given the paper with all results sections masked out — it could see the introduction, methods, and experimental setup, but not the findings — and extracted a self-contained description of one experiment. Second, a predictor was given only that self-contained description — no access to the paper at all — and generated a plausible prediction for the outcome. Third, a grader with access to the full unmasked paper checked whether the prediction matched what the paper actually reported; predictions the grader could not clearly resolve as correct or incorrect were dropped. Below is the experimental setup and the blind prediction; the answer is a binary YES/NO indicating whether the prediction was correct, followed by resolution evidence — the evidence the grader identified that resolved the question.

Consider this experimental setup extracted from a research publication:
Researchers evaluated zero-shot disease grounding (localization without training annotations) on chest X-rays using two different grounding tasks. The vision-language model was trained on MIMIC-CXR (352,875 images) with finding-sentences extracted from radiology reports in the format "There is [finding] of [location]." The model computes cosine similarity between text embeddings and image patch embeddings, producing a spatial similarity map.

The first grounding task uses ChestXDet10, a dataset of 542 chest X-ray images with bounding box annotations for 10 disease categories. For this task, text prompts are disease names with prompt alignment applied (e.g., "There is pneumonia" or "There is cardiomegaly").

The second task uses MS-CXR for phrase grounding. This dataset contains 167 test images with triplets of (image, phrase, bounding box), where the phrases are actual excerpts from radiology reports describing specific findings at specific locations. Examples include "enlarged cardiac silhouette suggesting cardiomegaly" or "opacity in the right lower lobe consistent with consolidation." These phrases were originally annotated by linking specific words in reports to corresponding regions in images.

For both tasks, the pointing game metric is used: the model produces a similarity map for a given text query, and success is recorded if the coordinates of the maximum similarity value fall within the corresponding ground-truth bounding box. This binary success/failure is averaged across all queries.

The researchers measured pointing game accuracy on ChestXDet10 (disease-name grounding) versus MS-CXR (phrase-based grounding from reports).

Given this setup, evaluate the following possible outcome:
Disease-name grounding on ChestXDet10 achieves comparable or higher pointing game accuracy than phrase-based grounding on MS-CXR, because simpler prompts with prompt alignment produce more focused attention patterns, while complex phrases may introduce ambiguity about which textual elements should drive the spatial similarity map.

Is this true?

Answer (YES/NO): NO